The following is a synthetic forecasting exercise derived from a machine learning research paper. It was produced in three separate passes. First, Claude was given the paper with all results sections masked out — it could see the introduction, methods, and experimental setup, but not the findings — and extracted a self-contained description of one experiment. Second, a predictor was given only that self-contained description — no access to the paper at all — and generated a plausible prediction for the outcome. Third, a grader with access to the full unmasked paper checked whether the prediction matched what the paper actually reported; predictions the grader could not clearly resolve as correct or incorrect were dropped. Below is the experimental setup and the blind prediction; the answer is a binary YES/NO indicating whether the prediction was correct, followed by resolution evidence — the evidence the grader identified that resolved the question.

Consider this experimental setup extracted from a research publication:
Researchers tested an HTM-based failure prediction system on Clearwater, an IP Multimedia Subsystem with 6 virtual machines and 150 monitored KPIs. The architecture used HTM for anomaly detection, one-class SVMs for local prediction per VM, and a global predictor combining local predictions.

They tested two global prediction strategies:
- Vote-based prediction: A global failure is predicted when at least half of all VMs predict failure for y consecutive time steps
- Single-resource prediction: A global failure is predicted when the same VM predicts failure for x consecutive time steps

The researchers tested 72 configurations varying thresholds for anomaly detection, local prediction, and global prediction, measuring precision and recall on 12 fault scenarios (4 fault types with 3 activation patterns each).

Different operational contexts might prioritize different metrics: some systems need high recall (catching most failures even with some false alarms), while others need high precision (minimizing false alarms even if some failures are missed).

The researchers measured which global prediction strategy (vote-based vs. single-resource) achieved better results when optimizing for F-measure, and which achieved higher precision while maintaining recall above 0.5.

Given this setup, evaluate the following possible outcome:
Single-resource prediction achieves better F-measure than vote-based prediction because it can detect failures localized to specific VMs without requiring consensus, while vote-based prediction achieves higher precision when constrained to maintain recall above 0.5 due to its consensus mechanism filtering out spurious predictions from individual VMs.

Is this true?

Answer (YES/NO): NO